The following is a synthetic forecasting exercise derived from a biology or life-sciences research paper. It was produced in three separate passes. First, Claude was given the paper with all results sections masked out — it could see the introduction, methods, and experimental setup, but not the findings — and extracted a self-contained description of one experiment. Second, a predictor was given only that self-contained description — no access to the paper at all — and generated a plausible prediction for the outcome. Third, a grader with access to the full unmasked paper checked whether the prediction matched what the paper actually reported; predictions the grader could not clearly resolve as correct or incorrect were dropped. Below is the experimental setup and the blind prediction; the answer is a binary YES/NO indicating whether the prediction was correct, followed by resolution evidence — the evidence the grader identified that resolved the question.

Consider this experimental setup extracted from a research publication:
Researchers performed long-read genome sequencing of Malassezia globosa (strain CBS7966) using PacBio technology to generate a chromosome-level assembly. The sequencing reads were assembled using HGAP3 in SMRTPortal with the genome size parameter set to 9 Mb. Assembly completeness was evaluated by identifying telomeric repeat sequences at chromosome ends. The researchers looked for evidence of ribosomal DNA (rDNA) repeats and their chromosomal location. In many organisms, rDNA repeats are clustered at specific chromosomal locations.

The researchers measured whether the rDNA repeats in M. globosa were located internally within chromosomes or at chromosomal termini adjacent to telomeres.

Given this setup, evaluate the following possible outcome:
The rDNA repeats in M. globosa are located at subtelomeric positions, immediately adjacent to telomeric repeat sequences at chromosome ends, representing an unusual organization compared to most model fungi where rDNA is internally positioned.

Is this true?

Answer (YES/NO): NO